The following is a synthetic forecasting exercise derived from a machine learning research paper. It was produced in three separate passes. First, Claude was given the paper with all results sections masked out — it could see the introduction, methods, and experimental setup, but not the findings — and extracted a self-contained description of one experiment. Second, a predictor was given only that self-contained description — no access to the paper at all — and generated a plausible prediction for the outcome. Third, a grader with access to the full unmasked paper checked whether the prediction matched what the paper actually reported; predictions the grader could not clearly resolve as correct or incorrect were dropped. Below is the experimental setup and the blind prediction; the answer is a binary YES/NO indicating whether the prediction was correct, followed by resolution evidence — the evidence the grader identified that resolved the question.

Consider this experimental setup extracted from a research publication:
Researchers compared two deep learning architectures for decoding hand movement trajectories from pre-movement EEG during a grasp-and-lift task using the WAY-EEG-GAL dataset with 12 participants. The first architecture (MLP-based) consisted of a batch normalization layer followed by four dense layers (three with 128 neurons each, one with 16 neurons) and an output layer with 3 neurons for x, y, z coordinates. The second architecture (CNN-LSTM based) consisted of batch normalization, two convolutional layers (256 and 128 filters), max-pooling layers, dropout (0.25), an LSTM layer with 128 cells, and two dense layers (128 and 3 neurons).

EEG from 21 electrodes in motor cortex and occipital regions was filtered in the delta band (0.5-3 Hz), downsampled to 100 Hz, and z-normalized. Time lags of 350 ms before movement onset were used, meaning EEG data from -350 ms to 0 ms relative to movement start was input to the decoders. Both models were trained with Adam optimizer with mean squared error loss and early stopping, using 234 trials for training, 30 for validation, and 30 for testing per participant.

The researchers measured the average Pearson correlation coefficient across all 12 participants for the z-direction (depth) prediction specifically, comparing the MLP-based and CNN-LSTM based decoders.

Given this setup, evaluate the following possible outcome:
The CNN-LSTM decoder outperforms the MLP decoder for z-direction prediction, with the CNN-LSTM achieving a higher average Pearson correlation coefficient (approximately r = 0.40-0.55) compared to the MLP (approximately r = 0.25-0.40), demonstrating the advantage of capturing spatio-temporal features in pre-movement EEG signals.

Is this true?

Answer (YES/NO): NO